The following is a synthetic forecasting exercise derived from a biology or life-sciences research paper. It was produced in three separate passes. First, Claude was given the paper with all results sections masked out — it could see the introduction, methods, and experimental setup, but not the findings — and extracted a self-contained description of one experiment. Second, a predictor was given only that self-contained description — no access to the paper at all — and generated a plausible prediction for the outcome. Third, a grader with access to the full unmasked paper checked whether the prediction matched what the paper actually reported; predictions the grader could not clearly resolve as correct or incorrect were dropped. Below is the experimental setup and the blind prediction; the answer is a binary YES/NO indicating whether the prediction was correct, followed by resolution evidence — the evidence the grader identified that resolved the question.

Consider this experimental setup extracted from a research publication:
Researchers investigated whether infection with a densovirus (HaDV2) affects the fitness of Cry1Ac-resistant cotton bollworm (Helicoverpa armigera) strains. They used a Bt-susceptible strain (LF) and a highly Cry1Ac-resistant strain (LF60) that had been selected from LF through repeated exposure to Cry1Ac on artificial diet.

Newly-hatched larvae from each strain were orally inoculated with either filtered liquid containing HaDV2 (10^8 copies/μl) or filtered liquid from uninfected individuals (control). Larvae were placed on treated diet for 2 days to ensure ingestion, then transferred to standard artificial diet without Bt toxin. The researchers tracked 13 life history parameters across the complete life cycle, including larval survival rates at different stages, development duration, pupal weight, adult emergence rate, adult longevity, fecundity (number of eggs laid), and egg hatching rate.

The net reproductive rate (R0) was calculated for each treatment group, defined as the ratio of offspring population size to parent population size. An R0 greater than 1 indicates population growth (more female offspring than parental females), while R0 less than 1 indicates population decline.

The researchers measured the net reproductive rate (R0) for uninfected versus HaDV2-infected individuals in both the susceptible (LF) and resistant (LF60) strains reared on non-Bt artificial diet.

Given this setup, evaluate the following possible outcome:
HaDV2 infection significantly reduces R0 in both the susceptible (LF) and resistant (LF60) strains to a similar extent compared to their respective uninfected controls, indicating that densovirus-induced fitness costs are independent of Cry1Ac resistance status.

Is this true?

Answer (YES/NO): NO